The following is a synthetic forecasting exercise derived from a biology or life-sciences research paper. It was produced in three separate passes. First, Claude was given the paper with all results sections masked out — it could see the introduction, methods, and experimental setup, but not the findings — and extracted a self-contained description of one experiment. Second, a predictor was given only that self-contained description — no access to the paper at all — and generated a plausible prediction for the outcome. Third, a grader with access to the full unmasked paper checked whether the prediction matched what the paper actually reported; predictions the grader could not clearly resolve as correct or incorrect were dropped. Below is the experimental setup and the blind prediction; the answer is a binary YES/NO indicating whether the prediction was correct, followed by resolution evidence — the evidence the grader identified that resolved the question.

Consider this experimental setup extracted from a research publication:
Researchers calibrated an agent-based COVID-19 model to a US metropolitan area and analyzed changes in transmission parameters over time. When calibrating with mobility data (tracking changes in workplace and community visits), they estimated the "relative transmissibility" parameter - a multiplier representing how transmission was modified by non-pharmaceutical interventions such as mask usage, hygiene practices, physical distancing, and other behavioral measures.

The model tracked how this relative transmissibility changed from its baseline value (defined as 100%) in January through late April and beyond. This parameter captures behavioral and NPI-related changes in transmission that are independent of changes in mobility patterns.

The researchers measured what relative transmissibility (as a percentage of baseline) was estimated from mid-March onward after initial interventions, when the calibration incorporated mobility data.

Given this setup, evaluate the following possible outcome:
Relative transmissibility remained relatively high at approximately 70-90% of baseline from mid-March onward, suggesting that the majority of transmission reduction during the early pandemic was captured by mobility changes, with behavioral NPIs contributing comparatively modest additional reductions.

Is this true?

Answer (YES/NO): NO